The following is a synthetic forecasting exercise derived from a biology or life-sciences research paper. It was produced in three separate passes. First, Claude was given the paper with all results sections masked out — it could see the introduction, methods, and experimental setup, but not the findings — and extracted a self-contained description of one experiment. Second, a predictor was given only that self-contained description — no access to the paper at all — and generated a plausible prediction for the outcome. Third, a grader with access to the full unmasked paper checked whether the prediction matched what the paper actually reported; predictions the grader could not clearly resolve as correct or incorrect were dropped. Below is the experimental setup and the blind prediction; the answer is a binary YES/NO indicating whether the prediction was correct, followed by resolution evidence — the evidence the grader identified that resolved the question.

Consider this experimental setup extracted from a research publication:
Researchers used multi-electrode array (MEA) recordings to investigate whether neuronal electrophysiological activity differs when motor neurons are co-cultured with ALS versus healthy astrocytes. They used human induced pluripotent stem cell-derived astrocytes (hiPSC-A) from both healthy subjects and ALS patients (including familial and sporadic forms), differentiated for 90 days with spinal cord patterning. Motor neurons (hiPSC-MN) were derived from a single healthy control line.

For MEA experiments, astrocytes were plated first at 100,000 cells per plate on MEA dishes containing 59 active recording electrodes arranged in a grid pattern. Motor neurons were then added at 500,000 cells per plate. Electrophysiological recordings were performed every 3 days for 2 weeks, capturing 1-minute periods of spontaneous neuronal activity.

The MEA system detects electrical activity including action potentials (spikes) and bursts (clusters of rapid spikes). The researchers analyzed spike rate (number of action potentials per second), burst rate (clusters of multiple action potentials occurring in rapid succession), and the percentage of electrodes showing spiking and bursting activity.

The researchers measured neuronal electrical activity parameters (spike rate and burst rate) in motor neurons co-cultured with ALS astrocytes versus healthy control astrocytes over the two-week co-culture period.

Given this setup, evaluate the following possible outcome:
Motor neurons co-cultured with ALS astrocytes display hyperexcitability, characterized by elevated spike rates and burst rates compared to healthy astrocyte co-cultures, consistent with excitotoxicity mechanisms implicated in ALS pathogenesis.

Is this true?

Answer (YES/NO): NO